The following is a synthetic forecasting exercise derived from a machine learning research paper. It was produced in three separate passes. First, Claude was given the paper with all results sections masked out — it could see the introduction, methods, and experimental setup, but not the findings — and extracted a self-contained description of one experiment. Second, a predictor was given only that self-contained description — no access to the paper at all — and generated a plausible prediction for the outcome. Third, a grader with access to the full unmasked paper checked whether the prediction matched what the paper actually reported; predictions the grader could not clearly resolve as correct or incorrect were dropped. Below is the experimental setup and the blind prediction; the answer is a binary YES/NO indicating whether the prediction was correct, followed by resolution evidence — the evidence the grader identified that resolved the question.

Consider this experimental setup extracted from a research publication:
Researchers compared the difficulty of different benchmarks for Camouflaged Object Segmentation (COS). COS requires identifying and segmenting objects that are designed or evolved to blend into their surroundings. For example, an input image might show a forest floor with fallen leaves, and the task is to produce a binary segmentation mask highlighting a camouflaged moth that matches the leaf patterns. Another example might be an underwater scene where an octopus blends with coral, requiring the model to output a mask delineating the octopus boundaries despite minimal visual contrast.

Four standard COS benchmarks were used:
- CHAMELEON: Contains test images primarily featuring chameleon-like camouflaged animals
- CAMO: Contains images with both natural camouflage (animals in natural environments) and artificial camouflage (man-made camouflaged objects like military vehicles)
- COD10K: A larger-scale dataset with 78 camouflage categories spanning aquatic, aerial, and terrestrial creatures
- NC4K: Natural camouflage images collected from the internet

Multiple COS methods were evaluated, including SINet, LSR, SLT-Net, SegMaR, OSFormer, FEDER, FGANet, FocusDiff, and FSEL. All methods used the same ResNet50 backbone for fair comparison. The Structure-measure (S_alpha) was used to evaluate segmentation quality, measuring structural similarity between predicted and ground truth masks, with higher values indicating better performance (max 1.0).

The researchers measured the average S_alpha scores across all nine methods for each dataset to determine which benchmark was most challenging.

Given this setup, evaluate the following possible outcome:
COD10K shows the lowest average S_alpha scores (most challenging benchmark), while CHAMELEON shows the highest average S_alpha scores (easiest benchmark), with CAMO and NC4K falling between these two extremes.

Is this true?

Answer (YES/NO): NO